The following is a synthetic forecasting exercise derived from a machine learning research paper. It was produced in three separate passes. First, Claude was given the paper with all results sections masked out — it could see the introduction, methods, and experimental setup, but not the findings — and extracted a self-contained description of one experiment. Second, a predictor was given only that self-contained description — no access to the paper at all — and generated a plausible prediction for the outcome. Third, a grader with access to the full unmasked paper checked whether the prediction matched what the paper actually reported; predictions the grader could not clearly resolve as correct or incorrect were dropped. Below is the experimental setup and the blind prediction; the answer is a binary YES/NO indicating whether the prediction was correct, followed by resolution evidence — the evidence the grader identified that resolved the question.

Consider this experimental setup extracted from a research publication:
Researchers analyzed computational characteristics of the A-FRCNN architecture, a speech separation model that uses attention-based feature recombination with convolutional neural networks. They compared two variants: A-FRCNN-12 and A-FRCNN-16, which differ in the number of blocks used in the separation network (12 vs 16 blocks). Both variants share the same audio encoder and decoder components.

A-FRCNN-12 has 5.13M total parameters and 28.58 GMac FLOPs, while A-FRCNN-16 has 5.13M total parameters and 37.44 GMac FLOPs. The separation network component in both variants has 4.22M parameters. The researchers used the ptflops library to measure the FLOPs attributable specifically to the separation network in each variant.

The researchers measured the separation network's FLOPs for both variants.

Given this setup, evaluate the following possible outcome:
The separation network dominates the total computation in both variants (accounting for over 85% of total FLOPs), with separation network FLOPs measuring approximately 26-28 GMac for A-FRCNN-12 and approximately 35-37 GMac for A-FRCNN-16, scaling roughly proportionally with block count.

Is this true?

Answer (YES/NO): YES